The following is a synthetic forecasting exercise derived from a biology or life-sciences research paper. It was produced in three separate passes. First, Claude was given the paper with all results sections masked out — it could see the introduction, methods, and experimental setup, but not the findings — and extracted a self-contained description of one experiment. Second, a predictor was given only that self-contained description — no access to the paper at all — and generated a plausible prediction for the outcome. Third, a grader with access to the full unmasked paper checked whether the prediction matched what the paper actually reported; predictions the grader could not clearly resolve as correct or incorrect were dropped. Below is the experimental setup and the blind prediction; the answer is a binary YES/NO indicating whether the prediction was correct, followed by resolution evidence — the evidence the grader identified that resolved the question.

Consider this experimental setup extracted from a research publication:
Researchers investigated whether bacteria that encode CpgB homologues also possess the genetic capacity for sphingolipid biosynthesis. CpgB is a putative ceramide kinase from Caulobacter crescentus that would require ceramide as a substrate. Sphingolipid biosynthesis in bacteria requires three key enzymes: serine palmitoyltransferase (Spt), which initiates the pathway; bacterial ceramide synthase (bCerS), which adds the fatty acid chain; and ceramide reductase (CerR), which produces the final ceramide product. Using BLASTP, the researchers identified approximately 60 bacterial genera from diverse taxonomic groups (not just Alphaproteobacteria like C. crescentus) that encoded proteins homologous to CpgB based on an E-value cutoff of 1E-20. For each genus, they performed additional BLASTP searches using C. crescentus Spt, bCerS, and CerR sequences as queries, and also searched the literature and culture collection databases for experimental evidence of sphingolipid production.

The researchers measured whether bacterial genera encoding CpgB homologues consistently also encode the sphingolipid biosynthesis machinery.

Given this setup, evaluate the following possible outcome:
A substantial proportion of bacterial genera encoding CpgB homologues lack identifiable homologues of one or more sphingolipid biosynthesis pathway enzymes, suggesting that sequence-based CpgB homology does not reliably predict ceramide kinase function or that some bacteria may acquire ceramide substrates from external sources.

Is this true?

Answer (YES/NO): NO